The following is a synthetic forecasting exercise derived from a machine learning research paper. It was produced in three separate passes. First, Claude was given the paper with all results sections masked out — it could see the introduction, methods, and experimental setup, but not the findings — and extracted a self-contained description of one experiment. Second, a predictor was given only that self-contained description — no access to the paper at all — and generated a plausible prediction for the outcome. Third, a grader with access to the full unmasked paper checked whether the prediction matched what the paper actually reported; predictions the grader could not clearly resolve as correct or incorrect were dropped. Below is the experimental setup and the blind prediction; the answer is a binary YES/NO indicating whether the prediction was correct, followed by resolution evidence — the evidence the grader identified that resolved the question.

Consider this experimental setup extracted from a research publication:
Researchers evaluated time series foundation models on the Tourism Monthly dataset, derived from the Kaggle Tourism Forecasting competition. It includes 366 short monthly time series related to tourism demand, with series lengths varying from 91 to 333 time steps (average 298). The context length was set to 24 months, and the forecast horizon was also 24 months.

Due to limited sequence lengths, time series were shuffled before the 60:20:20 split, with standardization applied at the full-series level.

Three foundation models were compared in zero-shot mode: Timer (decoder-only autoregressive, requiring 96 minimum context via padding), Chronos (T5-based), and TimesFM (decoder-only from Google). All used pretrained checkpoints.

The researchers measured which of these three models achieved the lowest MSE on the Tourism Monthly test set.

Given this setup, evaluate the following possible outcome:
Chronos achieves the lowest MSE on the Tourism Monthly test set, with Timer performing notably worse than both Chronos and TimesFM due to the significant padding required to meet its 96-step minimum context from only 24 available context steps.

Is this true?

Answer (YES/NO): NO